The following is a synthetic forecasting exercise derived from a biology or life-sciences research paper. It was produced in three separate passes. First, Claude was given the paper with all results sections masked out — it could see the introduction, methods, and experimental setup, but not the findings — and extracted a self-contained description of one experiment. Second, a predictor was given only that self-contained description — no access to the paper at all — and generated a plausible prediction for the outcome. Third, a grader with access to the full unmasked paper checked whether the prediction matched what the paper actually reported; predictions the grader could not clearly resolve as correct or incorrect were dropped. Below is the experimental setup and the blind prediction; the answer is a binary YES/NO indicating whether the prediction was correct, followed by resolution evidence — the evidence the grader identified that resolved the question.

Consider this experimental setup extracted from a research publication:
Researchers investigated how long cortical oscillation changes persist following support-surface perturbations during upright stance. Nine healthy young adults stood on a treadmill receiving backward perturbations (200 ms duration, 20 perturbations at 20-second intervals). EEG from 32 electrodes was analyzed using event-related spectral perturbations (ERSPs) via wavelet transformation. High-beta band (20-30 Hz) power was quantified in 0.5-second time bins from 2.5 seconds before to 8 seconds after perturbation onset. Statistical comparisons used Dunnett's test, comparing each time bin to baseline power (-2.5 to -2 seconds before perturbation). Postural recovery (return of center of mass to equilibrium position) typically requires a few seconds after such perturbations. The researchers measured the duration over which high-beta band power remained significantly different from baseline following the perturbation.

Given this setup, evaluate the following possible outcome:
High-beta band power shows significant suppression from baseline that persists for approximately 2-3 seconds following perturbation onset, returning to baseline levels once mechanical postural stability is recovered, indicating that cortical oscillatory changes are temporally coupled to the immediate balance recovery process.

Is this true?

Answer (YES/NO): NO